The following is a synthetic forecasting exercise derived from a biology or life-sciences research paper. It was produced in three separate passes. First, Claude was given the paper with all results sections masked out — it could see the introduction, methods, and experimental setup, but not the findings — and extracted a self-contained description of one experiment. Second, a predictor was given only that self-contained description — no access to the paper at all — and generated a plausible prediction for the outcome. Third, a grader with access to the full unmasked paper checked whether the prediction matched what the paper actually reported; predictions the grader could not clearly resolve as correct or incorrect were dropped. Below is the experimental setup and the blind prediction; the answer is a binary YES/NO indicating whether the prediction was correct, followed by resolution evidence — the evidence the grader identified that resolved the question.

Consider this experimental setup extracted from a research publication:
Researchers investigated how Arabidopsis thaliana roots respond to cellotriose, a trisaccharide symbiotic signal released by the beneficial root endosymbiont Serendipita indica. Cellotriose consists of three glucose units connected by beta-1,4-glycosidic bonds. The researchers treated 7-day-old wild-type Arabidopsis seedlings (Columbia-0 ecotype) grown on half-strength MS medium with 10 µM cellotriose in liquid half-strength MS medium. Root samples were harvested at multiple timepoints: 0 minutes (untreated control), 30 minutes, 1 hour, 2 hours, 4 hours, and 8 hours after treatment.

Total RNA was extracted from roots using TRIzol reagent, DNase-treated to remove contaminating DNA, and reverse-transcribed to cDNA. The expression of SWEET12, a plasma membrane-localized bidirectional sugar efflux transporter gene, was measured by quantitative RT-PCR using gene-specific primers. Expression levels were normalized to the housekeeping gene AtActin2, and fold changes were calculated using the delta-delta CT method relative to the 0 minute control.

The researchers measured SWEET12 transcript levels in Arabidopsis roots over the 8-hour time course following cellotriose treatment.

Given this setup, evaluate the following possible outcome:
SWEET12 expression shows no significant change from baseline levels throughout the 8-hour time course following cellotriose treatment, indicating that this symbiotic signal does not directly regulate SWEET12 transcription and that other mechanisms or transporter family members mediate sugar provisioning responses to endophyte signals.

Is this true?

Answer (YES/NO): NO